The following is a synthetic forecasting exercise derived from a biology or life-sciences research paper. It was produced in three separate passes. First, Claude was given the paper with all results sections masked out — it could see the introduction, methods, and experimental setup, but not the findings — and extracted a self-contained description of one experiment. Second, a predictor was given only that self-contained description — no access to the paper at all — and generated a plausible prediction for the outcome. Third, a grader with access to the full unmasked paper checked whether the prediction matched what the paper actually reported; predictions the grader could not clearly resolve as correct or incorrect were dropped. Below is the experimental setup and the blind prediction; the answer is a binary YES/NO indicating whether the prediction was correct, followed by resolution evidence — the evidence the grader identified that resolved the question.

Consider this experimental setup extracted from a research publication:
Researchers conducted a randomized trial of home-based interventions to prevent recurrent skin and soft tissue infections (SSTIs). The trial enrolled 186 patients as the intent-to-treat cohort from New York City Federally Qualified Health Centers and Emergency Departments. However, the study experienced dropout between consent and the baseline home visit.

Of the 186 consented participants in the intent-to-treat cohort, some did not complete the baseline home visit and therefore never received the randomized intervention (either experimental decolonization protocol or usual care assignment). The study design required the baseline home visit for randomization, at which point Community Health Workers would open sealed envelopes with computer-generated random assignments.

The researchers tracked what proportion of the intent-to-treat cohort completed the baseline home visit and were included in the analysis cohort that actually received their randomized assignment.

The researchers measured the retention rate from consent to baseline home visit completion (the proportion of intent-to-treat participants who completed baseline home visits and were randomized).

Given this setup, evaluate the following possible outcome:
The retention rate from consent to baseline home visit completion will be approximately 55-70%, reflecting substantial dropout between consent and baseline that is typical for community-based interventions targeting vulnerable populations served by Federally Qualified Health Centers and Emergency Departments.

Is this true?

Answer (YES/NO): YES